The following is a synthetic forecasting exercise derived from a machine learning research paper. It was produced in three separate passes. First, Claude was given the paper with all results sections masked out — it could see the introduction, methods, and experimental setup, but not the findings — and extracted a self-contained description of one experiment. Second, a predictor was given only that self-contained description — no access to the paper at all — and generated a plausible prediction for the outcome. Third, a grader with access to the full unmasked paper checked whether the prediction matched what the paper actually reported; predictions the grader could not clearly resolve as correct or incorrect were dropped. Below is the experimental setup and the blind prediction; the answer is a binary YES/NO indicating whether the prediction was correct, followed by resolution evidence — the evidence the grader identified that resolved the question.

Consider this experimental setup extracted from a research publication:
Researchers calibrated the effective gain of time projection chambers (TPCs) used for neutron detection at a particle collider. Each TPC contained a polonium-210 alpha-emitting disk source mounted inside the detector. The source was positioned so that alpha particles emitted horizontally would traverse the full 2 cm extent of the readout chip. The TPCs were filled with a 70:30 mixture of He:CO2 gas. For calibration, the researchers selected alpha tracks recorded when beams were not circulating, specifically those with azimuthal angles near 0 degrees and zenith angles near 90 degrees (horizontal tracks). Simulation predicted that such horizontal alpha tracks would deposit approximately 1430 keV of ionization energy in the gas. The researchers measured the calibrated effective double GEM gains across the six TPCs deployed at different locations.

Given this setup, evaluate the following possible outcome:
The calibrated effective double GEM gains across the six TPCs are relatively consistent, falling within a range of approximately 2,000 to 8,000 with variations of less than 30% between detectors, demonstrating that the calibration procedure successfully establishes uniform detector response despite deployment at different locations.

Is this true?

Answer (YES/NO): NO